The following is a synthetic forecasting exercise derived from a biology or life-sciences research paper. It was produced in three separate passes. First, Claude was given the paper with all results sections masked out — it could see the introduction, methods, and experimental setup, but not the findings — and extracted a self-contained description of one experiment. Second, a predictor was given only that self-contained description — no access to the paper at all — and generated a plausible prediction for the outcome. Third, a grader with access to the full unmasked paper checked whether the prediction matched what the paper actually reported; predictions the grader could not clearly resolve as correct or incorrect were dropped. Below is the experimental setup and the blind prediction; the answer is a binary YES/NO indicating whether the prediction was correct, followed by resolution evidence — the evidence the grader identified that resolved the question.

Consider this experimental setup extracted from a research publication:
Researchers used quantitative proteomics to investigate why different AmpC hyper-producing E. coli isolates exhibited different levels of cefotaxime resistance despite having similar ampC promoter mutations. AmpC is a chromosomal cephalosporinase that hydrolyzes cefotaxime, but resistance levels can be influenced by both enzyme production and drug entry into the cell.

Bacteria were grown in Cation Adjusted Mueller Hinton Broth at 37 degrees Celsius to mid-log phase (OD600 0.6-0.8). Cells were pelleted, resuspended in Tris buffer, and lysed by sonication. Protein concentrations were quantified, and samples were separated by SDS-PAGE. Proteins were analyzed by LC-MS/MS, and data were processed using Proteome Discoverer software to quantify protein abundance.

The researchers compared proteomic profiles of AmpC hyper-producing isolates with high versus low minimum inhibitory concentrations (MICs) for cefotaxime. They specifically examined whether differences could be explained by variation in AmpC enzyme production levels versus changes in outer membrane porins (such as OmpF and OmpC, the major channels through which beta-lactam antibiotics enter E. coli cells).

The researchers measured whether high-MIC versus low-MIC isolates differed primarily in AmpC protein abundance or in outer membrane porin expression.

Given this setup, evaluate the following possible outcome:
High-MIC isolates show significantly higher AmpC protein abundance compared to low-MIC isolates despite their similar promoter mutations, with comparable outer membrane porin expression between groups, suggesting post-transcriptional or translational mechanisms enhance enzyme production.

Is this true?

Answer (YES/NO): NO